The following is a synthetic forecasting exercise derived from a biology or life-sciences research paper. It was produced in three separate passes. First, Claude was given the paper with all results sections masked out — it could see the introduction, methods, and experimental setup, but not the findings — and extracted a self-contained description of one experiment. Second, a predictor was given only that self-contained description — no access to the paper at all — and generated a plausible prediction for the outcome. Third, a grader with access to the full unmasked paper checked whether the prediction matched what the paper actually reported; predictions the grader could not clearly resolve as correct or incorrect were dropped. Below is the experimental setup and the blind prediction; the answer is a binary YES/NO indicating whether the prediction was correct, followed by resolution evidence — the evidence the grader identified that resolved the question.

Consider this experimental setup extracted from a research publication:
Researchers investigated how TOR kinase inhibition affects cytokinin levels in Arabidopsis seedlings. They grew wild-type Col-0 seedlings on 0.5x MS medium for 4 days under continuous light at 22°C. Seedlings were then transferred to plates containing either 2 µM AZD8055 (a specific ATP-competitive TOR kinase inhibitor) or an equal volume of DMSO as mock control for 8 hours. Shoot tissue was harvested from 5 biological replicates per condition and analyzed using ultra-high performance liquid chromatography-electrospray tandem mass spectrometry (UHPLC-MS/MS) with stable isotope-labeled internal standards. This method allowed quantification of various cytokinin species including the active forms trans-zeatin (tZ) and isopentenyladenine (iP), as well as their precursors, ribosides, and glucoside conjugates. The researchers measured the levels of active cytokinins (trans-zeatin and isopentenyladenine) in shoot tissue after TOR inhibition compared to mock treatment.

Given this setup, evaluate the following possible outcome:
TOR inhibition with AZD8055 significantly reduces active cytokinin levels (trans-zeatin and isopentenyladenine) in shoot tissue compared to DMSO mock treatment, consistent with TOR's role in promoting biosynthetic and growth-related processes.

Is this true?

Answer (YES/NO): NO